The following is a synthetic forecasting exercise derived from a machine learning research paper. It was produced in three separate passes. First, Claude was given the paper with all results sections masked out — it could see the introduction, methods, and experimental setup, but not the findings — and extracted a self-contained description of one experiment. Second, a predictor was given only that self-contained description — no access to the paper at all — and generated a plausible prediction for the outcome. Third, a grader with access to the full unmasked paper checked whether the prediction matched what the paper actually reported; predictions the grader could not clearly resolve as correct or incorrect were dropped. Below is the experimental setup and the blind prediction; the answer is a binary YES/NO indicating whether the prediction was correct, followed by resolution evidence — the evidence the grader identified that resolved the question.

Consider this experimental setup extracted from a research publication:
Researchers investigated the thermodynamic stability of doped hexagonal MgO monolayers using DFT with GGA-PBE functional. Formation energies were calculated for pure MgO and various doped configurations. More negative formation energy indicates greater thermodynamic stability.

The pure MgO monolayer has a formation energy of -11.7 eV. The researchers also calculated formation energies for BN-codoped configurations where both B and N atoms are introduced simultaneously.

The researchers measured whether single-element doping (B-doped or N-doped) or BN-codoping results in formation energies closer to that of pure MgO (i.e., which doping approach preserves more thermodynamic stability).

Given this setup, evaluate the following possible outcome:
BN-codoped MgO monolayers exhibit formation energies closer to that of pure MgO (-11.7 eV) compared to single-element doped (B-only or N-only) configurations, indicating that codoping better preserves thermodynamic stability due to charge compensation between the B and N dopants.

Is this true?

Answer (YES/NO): NO